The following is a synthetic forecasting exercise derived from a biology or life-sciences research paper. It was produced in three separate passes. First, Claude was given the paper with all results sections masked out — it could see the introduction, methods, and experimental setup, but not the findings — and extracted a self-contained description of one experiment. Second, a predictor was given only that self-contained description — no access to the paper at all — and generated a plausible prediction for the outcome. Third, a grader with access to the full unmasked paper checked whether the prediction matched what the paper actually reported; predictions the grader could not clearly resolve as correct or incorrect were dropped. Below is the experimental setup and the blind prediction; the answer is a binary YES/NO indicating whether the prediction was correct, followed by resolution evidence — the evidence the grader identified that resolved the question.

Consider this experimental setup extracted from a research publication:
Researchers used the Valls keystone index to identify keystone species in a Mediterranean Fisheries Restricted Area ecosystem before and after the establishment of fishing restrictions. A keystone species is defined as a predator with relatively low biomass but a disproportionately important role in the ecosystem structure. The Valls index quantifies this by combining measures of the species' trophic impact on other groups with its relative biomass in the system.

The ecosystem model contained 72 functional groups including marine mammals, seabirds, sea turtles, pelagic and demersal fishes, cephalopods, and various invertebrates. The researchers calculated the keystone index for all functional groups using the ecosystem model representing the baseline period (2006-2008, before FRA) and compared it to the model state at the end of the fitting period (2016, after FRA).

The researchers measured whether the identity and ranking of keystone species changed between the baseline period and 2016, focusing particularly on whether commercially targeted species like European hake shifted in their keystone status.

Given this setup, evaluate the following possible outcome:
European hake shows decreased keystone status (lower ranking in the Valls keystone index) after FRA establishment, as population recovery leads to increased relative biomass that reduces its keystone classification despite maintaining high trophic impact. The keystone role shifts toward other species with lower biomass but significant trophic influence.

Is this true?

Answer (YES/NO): NO